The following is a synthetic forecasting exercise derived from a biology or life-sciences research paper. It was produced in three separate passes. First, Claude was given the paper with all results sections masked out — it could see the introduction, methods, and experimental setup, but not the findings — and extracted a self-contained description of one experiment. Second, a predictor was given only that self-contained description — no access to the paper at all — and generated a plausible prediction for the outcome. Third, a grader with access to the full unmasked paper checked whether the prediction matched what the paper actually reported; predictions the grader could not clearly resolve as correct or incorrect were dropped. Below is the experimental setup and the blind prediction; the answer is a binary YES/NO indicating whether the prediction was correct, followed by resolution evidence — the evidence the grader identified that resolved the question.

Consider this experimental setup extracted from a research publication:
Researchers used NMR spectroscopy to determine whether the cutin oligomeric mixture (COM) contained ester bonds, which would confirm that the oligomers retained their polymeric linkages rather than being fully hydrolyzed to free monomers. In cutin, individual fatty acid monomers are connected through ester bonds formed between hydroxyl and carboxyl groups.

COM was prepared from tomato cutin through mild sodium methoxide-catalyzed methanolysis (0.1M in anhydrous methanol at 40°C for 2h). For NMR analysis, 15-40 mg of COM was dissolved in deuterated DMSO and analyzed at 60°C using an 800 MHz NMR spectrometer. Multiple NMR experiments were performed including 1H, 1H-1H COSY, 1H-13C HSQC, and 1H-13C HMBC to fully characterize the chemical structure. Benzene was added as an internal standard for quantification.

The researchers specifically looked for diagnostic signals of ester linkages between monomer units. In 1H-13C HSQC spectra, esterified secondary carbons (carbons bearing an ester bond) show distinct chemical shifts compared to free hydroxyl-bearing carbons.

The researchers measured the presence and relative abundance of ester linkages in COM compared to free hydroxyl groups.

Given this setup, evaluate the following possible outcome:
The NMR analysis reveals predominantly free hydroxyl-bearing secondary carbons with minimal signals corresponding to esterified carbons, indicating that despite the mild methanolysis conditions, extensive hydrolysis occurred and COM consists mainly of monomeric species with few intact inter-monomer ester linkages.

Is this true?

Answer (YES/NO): NO